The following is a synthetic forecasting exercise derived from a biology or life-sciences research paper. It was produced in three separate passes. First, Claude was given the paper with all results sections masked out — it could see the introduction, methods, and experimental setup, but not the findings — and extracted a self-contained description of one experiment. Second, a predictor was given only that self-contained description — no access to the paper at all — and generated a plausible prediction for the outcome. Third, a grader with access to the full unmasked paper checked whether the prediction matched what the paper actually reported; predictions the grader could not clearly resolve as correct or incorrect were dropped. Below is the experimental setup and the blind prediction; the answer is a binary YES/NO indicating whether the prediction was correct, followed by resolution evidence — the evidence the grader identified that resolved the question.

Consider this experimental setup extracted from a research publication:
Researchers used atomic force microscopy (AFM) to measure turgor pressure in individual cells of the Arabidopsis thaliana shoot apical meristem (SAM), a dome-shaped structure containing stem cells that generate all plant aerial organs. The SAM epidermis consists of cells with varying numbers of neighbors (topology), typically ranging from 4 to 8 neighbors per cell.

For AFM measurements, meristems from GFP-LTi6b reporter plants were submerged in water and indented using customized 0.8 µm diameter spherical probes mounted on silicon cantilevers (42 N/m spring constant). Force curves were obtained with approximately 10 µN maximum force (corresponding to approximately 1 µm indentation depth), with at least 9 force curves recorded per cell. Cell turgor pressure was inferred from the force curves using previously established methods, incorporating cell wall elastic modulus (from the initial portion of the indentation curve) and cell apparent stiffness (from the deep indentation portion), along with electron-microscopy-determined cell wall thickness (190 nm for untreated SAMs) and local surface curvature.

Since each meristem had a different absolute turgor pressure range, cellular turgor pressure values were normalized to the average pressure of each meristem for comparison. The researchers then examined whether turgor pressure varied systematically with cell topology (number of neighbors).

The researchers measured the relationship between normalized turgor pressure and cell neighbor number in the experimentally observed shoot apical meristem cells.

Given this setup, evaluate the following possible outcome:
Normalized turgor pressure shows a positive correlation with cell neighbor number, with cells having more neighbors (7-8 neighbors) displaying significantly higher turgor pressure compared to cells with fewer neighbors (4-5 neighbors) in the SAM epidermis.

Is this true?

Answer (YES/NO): NO